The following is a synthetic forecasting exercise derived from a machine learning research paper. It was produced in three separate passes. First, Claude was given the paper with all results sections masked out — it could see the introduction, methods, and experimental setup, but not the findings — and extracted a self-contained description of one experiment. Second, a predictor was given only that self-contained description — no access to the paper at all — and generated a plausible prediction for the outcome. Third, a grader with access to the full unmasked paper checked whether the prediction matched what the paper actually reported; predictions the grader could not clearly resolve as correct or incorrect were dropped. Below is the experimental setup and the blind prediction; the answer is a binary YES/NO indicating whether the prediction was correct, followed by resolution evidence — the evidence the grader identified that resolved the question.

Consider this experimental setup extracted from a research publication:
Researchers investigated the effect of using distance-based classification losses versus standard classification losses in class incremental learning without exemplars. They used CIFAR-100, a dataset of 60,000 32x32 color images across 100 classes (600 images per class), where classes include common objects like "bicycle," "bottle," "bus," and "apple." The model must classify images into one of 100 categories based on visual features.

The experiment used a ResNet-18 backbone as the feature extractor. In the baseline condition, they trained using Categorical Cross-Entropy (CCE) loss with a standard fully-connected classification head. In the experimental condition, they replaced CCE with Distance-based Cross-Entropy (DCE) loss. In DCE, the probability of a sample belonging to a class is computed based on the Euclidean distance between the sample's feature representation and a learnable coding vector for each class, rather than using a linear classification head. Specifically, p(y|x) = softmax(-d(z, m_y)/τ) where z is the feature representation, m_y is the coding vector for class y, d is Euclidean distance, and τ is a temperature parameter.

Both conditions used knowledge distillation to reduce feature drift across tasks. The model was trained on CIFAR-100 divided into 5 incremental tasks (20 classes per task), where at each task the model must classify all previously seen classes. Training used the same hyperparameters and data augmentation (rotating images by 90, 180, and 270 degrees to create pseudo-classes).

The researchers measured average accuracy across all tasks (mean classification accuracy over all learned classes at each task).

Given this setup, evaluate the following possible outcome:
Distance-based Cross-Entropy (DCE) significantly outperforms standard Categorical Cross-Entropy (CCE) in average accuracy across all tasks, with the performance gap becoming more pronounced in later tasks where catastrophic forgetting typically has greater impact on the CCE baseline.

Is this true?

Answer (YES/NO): NO